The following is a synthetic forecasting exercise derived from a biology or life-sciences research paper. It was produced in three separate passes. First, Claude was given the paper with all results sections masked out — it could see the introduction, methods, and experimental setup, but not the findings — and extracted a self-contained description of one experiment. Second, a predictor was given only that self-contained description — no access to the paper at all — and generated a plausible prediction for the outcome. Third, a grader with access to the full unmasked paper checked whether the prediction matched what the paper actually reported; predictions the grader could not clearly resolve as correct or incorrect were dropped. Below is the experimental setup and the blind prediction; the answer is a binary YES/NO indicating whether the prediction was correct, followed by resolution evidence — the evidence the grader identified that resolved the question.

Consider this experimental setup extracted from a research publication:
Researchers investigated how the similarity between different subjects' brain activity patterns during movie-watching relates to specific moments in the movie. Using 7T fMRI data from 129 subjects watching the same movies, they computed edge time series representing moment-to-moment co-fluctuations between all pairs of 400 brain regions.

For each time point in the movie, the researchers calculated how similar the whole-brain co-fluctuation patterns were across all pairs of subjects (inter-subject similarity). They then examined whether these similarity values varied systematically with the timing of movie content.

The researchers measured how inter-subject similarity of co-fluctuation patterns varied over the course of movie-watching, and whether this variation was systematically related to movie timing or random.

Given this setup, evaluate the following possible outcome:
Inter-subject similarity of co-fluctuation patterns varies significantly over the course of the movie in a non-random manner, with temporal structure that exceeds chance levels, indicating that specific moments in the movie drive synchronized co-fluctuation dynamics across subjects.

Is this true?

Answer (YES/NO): YES